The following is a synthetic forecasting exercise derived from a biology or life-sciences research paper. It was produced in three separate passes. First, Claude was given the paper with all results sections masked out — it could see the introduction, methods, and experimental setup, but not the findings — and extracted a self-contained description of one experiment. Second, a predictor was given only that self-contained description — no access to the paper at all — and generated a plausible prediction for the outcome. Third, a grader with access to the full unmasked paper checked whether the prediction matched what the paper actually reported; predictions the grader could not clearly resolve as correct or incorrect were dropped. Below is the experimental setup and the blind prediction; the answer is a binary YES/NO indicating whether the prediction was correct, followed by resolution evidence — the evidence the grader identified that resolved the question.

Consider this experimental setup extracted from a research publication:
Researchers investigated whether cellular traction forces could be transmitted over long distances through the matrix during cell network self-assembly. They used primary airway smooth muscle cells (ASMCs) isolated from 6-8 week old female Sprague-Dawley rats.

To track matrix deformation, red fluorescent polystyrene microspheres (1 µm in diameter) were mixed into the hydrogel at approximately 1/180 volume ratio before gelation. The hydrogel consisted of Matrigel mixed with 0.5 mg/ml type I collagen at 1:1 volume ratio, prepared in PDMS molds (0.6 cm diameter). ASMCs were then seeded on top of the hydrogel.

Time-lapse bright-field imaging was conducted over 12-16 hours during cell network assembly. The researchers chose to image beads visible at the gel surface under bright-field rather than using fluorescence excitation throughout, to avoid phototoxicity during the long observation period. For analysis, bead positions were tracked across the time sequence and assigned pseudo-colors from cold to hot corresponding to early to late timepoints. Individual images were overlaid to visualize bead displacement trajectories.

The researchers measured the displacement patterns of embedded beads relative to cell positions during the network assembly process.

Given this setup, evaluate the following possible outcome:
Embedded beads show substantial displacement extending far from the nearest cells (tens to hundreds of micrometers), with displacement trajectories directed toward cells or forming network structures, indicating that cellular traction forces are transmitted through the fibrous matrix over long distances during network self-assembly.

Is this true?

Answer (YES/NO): YES